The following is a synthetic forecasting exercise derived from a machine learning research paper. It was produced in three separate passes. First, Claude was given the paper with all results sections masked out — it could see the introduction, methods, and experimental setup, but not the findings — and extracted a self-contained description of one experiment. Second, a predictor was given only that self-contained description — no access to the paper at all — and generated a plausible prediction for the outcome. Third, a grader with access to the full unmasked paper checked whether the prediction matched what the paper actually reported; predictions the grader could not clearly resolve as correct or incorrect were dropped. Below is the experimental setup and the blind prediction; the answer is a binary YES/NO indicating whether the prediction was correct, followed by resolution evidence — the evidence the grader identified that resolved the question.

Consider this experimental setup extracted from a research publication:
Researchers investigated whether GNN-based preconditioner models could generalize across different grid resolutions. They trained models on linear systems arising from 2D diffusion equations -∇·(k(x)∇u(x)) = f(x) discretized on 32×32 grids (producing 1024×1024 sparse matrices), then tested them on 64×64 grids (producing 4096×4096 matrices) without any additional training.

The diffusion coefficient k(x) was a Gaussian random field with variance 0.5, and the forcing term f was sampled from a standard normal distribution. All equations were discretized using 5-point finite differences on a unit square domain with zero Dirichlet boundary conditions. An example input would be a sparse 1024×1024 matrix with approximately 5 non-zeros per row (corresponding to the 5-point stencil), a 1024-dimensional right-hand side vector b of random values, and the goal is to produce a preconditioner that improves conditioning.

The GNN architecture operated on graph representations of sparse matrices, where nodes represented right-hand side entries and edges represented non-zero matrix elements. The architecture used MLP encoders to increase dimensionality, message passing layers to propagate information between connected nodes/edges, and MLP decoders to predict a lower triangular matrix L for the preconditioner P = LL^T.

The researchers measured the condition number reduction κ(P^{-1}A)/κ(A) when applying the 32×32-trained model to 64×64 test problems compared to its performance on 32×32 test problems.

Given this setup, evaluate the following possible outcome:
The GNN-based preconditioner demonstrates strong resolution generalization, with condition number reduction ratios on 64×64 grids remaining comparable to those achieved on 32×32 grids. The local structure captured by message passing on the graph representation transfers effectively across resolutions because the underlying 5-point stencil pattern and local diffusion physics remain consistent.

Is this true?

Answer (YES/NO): YES